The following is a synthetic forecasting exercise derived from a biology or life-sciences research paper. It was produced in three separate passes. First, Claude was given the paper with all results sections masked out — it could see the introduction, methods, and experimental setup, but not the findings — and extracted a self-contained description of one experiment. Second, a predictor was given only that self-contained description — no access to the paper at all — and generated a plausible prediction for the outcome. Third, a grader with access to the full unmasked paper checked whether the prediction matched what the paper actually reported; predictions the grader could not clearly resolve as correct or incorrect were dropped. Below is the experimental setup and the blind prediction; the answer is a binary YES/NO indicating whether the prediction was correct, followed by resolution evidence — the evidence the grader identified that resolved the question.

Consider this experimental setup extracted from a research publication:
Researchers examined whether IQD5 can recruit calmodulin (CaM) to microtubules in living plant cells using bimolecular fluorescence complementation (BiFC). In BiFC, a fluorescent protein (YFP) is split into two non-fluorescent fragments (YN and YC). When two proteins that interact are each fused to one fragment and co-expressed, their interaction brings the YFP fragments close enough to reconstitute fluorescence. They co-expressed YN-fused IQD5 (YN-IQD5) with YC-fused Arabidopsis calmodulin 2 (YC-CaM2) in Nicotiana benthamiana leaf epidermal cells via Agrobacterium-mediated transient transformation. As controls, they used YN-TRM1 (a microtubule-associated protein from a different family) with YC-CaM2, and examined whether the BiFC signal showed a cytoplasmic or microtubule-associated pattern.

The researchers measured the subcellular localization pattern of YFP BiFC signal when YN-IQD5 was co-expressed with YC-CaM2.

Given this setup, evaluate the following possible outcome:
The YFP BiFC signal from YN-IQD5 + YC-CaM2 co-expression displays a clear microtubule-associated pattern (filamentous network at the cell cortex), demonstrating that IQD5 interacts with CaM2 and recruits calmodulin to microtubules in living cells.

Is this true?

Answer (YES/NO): YES